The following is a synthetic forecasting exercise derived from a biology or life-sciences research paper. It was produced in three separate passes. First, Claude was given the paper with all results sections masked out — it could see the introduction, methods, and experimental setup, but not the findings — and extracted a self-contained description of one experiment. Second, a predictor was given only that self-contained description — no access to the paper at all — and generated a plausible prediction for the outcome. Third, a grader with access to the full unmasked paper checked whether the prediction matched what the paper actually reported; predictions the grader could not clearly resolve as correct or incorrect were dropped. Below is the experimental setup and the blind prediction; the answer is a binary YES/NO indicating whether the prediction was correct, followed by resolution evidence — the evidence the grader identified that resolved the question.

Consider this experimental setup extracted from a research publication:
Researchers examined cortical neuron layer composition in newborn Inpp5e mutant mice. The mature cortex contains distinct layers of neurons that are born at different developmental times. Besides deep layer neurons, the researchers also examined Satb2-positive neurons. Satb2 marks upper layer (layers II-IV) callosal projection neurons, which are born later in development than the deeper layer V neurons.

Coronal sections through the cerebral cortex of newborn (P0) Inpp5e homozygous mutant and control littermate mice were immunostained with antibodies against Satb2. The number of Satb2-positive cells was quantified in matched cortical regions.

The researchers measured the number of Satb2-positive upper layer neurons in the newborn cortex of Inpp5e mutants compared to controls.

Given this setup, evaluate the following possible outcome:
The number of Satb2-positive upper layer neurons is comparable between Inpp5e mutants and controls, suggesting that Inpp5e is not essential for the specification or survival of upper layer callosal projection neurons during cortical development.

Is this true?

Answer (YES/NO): YES